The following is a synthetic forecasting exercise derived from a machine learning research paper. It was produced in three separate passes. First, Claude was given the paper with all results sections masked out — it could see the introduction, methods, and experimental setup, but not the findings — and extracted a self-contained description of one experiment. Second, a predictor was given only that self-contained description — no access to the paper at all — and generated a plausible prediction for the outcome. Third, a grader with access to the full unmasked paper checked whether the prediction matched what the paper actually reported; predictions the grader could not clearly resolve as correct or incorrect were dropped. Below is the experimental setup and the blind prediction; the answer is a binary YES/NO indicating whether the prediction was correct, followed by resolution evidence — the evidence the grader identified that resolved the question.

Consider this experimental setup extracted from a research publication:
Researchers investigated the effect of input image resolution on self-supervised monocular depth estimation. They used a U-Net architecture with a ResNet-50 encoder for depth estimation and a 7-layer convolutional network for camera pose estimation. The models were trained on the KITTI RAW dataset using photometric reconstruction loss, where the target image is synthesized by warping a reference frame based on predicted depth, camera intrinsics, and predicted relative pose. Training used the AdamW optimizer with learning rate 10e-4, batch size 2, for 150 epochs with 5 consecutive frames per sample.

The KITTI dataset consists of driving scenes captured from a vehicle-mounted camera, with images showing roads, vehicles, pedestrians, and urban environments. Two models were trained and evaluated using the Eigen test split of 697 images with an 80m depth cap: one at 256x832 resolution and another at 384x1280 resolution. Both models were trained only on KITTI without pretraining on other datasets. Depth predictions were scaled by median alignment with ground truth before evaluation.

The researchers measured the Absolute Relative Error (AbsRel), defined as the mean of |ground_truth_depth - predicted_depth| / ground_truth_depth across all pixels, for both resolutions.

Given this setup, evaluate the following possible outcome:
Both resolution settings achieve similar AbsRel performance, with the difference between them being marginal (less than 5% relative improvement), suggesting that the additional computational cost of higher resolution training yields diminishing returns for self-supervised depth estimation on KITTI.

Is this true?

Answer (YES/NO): NO